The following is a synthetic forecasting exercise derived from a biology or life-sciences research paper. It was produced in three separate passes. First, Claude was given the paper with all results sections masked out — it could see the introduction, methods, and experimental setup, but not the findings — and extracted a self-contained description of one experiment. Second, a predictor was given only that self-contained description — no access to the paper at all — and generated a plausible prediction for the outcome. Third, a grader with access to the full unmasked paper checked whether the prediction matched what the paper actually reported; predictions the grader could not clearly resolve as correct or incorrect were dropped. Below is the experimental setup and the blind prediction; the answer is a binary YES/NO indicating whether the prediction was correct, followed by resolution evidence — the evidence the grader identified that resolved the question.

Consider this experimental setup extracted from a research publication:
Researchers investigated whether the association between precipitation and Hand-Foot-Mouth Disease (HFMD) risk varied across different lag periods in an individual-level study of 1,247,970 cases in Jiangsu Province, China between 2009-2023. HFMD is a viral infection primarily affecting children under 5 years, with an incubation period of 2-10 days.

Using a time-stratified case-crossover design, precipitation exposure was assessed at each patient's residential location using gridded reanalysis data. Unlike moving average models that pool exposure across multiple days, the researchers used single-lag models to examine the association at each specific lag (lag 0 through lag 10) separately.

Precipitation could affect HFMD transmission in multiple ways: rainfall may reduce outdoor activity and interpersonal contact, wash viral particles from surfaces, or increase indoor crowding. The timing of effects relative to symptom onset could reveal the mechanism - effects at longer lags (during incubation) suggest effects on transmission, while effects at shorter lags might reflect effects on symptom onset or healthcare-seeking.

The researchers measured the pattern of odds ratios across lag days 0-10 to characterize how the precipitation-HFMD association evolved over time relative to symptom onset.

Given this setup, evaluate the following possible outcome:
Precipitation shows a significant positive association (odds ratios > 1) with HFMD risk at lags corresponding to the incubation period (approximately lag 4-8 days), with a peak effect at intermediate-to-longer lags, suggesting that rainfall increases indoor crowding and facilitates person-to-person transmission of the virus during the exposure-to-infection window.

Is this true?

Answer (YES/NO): YES